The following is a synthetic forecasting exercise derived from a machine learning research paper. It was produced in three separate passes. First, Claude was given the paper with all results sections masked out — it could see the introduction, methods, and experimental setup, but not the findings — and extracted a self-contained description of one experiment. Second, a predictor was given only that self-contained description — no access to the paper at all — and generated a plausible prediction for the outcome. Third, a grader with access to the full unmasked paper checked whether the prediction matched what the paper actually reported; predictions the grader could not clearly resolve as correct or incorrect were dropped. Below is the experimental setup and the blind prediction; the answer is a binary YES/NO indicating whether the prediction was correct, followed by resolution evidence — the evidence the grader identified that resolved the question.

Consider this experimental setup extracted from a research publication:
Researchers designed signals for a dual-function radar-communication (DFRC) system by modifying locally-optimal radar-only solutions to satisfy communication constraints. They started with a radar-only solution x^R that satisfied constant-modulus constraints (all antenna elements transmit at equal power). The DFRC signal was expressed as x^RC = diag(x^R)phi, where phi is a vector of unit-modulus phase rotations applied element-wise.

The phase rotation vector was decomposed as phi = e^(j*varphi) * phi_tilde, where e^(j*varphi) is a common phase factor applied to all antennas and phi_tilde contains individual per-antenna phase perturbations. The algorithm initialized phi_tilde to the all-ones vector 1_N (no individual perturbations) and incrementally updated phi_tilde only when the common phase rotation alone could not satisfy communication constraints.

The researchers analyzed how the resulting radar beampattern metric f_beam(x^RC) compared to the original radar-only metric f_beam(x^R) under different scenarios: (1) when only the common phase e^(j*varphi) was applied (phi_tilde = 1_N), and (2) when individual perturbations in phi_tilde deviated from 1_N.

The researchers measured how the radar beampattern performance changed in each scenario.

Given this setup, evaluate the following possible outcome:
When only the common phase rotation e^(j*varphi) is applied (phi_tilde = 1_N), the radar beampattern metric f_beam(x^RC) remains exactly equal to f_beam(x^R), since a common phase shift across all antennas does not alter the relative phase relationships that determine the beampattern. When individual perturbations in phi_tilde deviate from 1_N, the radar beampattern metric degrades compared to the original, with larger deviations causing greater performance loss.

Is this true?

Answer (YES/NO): YES